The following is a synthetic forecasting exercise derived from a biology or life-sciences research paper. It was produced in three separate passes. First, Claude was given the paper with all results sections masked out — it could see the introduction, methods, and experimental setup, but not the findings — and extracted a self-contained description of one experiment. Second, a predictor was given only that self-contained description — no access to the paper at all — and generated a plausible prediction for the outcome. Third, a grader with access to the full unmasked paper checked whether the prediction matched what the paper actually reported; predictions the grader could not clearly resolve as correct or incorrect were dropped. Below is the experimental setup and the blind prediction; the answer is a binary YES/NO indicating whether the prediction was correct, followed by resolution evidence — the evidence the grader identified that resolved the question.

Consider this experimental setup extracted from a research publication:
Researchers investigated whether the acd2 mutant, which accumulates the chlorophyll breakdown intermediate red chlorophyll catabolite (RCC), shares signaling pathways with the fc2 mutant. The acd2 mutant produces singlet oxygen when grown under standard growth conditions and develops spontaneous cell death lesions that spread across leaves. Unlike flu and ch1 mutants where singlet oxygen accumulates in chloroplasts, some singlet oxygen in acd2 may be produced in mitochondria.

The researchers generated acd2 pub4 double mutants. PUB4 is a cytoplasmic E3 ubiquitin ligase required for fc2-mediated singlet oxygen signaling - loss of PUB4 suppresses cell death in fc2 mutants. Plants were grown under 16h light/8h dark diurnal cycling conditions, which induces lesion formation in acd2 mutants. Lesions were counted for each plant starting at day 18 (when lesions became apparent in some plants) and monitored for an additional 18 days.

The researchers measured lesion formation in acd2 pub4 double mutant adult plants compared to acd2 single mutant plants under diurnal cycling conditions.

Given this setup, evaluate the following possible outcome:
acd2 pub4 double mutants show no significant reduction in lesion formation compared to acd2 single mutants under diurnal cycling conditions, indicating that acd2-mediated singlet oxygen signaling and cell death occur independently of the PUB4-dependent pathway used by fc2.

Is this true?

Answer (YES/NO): NO